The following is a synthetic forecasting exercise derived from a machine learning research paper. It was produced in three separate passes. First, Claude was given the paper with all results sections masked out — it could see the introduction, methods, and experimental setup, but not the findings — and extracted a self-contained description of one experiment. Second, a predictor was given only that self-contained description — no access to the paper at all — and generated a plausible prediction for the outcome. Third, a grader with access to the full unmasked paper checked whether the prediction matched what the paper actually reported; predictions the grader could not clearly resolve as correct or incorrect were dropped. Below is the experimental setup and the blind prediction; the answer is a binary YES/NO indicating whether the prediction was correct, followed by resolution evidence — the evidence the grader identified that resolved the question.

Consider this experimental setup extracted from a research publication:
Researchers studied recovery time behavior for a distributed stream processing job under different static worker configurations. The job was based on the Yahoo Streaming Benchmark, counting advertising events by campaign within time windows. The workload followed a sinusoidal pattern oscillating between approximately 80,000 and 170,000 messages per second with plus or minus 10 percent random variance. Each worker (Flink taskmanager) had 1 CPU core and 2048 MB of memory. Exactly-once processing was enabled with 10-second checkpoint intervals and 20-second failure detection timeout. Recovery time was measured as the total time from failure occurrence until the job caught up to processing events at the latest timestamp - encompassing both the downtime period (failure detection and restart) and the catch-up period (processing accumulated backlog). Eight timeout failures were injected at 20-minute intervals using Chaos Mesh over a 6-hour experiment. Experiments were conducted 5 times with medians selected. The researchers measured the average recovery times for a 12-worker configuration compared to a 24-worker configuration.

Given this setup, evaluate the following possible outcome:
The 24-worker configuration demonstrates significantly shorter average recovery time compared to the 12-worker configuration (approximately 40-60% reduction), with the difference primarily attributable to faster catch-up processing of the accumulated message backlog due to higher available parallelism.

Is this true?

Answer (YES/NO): NO